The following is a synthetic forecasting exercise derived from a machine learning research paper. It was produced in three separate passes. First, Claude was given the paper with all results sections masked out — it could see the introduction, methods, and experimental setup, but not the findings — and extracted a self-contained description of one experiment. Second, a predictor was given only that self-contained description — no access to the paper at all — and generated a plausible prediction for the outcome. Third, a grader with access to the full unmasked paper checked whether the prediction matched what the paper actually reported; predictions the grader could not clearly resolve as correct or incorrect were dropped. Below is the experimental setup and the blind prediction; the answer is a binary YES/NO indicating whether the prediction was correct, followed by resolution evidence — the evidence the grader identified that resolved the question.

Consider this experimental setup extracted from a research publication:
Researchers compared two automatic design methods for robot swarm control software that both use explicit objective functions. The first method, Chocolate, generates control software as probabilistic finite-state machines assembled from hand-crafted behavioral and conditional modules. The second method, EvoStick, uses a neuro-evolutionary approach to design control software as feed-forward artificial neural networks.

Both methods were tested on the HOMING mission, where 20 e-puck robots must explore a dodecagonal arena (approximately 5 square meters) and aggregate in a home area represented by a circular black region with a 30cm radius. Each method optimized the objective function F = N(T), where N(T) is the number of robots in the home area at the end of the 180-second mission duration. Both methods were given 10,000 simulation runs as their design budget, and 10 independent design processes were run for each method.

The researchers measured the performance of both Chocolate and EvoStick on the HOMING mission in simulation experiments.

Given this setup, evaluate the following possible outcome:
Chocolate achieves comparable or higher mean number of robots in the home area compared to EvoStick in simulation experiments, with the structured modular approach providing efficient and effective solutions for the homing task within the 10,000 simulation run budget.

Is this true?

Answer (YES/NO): YES